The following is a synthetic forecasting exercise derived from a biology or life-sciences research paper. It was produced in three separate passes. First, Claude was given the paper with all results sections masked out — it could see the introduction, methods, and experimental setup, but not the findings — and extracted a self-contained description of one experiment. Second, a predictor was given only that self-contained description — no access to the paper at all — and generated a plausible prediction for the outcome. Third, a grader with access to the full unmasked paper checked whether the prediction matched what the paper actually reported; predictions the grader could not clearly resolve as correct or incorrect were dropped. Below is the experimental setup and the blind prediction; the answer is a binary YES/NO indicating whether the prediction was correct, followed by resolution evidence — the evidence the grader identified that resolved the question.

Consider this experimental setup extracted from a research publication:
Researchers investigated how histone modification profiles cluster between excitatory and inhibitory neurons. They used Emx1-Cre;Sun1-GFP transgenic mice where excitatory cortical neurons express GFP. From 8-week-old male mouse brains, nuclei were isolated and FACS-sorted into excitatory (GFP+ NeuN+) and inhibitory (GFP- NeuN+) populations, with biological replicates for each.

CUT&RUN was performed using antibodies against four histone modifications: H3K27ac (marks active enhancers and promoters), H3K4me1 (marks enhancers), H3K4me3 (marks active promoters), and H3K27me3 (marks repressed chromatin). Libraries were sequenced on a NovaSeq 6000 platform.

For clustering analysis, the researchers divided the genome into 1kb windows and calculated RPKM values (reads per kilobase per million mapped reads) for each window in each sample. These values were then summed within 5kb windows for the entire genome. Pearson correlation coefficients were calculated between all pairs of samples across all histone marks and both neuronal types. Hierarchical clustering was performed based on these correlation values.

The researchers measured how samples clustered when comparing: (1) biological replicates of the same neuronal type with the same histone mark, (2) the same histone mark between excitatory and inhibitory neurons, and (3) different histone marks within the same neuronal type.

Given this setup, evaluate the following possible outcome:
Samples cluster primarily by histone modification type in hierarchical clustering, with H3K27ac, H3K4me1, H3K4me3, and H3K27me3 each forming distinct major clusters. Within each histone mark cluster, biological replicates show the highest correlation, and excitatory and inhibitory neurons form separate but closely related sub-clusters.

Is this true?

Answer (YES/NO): NO